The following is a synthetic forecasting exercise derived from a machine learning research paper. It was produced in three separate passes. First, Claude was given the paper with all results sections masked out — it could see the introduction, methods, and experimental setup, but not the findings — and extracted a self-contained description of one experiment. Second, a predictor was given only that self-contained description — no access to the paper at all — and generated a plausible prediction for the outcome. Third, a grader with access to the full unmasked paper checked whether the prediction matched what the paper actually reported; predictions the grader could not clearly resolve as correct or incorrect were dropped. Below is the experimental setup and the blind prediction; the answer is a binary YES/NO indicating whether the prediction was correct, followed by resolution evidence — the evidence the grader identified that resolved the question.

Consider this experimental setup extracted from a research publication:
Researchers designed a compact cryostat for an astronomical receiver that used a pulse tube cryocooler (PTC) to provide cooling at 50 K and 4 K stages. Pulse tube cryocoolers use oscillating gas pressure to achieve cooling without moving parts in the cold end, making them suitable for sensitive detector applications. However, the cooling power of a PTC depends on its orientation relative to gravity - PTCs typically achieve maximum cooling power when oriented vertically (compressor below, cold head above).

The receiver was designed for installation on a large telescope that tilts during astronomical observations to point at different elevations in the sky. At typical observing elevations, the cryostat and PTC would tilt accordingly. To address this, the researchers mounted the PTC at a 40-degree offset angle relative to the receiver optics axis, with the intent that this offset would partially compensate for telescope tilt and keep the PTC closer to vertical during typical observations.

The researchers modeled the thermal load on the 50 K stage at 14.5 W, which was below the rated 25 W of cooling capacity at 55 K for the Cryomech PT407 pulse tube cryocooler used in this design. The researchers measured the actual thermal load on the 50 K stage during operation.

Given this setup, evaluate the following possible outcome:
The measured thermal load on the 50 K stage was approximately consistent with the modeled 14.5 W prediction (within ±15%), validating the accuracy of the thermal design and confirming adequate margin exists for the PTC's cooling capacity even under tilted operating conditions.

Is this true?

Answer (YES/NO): YES